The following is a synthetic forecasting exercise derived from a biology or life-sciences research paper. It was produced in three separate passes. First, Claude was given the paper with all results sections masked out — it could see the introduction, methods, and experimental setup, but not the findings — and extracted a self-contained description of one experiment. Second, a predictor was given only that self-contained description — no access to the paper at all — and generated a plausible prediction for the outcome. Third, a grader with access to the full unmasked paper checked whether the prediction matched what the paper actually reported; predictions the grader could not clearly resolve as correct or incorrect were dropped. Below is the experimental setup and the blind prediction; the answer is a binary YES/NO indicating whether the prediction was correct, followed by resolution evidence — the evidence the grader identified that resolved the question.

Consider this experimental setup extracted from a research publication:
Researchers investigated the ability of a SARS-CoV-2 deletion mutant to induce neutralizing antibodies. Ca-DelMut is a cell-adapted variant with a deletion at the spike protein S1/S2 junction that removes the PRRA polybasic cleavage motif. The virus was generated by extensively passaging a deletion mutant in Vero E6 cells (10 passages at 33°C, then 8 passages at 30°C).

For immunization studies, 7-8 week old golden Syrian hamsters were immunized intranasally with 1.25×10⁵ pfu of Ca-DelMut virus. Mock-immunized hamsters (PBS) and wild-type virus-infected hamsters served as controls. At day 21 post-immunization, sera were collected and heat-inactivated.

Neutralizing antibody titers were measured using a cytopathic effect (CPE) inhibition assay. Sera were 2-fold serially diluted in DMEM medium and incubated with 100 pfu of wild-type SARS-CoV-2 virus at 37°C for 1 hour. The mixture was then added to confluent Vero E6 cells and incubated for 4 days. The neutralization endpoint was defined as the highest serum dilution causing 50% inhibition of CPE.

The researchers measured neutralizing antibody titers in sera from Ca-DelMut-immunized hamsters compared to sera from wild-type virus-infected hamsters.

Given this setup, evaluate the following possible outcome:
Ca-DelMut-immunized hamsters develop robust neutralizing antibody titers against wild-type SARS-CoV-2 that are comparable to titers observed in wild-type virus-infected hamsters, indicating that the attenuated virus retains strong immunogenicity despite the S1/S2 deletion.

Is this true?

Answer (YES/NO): YES